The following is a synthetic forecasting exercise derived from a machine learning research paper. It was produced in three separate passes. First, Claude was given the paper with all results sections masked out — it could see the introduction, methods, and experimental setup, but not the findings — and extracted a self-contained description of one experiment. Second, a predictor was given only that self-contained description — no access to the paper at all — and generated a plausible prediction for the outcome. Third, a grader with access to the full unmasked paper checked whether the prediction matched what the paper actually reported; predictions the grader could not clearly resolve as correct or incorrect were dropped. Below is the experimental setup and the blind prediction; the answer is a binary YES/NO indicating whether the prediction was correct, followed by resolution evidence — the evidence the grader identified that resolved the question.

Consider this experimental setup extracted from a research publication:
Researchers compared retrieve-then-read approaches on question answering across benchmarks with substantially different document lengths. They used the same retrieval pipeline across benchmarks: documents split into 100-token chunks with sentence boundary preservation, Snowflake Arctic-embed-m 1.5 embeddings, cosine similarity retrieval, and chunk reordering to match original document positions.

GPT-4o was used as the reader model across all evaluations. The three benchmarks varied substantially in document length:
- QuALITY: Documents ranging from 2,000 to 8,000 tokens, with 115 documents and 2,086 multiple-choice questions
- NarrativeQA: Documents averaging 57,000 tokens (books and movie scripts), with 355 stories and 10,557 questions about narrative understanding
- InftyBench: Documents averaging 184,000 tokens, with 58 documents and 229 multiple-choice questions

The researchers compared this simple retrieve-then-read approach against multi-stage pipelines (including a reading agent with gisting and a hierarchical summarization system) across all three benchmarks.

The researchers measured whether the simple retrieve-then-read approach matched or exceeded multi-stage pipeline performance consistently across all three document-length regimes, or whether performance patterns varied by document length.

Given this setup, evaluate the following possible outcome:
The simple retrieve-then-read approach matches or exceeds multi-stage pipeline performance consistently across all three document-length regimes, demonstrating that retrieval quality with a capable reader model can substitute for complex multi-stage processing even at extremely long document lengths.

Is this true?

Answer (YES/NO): YES